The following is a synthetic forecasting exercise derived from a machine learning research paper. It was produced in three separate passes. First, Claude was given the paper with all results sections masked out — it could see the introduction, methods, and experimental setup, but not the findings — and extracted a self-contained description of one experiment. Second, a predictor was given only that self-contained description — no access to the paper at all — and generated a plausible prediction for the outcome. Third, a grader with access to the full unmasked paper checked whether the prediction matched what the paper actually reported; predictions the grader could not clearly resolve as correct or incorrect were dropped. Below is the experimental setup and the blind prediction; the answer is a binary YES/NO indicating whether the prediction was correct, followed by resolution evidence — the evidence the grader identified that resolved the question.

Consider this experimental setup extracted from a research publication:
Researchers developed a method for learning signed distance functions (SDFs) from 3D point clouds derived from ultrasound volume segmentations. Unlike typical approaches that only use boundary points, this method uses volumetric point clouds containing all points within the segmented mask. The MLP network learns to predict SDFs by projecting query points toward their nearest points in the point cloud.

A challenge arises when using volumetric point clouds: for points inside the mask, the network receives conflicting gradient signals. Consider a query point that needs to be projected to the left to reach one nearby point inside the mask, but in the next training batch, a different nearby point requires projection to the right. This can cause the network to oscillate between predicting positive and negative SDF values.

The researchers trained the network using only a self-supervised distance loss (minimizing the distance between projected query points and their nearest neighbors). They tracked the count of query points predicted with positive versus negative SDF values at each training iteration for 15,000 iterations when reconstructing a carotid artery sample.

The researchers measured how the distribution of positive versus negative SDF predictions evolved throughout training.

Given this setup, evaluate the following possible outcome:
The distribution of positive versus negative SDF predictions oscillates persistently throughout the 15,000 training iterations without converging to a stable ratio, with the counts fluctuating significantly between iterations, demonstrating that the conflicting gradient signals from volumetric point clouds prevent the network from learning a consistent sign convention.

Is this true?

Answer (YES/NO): YES